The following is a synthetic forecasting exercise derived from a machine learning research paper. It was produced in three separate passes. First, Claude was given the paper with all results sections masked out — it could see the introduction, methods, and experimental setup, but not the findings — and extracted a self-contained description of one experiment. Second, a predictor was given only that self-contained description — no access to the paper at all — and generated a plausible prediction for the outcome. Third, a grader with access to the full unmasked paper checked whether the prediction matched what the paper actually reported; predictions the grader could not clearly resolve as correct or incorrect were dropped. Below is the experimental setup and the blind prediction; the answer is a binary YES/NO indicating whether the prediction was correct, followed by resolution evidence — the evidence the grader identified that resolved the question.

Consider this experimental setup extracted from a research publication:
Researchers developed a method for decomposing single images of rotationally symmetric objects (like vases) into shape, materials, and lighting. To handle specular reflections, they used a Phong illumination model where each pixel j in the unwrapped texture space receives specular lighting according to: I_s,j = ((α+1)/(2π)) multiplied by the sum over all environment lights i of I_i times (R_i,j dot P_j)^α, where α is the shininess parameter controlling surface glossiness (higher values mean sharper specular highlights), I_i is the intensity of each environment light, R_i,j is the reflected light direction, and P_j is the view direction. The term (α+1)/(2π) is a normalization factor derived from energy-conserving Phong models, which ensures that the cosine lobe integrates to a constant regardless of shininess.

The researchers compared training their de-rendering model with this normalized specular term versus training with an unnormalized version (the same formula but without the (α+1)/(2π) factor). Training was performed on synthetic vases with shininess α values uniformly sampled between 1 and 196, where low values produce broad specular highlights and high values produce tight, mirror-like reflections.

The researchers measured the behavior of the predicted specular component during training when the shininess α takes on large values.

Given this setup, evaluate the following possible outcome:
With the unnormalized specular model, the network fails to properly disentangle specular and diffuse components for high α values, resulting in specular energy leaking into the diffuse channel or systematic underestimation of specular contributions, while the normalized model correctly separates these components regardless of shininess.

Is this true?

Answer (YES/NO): NO